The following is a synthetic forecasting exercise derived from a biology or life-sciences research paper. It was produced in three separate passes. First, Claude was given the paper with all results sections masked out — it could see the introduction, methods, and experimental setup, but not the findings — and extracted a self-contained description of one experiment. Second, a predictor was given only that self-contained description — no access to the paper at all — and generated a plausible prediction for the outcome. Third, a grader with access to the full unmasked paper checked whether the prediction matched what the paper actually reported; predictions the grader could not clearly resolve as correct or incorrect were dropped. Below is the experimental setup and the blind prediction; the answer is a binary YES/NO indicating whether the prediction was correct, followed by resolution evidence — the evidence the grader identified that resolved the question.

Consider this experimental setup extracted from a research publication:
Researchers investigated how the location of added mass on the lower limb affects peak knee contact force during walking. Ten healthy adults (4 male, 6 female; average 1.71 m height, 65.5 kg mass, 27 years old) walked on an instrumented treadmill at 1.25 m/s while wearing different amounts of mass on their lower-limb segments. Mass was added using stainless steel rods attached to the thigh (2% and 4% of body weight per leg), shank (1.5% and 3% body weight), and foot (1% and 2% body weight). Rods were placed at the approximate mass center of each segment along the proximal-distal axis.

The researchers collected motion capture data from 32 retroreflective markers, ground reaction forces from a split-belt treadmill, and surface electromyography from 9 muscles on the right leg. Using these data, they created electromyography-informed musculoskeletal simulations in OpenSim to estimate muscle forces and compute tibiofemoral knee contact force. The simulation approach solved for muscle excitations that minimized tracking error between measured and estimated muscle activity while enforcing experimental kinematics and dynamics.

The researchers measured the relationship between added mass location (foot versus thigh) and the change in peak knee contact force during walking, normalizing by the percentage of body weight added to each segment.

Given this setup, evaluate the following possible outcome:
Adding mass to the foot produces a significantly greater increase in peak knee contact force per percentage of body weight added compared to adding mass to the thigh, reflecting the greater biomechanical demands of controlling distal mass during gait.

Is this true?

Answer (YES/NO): YES